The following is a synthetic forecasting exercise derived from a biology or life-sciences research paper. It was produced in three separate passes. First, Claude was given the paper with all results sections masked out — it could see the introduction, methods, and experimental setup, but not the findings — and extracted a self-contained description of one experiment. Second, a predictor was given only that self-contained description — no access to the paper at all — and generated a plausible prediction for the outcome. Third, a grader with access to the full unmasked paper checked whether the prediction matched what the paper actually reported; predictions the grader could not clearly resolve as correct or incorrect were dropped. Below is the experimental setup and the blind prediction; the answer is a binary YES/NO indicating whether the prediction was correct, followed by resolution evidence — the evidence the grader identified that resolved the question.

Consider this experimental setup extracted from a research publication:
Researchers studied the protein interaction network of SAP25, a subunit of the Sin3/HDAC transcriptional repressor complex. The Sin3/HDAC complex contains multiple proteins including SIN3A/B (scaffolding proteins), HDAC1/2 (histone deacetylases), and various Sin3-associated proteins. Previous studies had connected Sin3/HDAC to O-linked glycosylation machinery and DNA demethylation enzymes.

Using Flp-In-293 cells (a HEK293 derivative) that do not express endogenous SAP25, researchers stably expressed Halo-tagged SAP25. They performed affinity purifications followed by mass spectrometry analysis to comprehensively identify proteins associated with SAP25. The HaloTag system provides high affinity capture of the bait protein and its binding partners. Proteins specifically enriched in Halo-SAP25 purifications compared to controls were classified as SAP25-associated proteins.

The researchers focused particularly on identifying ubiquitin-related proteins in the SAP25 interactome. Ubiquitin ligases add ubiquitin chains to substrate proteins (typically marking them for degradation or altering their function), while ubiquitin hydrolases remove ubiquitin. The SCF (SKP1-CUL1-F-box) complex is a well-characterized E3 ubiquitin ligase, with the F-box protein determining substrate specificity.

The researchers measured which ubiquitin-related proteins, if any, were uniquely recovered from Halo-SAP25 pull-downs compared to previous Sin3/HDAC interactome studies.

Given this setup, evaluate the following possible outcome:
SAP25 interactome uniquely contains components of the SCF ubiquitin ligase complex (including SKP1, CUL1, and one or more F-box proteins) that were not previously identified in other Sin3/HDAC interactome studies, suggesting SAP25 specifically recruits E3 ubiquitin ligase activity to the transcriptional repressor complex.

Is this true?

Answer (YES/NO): YES